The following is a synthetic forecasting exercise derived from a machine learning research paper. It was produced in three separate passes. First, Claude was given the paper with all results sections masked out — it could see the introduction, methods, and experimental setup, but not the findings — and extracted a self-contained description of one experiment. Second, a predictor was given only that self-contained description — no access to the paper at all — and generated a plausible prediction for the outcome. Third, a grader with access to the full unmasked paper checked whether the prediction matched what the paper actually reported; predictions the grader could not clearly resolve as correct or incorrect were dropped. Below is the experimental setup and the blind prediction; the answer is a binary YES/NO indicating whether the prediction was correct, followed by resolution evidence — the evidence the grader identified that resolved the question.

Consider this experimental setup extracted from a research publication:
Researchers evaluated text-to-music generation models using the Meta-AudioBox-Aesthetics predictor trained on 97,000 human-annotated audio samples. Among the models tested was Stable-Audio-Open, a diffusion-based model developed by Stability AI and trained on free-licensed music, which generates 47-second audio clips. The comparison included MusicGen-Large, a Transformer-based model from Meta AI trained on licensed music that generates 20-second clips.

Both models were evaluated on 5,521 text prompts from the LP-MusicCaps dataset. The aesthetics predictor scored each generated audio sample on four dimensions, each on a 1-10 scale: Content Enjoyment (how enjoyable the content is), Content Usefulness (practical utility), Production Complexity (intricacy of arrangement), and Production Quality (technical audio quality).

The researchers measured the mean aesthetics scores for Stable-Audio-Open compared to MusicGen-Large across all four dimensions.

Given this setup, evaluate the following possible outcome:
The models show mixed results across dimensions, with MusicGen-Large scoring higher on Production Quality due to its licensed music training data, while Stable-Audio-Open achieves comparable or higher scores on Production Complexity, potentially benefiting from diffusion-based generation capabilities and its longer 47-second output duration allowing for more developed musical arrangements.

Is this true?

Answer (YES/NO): NO